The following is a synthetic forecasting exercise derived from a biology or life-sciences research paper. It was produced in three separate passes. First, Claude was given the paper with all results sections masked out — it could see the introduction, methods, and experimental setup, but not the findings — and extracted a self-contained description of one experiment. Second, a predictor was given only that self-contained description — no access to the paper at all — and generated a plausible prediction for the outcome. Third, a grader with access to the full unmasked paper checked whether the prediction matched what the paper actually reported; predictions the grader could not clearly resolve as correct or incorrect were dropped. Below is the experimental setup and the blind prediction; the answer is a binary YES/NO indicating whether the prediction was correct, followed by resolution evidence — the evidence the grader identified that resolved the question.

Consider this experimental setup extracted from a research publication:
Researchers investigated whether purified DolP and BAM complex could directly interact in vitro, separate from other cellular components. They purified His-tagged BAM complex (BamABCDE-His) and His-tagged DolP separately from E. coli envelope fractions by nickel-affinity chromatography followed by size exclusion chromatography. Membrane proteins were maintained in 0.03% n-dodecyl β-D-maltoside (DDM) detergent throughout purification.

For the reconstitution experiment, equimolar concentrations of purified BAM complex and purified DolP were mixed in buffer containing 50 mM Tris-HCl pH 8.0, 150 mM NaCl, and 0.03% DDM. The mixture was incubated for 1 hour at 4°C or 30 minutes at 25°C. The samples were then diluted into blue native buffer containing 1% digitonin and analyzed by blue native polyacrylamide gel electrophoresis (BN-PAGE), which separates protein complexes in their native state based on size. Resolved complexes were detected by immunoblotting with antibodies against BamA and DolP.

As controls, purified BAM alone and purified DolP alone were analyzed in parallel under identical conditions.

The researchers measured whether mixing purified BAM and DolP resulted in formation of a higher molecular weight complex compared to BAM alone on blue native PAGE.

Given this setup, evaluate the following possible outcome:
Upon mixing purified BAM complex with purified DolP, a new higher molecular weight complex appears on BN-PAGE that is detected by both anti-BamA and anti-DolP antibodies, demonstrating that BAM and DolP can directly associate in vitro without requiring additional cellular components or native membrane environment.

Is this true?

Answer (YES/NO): YES